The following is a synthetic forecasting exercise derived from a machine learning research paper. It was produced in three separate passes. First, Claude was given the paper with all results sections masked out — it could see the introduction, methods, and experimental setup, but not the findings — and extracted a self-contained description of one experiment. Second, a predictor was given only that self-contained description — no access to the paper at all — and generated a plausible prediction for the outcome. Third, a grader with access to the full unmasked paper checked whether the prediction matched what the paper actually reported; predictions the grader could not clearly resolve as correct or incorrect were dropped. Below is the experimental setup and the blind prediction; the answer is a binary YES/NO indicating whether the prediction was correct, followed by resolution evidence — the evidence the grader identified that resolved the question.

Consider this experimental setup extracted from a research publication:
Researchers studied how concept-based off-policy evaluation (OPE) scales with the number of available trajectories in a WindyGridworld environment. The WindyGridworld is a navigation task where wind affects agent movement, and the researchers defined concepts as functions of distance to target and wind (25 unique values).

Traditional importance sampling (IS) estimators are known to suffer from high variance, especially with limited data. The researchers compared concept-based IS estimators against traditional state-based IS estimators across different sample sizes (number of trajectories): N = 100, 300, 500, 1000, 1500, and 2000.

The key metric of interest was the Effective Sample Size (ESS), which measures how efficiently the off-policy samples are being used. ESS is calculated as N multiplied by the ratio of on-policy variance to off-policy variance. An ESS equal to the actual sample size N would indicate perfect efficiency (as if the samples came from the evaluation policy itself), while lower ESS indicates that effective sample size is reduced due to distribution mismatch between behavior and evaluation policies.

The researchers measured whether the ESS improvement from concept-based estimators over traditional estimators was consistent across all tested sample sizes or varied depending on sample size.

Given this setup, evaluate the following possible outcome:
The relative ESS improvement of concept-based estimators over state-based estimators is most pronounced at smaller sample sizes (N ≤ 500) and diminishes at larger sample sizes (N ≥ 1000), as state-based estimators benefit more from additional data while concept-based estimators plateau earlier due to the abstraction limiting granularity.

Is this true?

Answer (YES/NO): NO